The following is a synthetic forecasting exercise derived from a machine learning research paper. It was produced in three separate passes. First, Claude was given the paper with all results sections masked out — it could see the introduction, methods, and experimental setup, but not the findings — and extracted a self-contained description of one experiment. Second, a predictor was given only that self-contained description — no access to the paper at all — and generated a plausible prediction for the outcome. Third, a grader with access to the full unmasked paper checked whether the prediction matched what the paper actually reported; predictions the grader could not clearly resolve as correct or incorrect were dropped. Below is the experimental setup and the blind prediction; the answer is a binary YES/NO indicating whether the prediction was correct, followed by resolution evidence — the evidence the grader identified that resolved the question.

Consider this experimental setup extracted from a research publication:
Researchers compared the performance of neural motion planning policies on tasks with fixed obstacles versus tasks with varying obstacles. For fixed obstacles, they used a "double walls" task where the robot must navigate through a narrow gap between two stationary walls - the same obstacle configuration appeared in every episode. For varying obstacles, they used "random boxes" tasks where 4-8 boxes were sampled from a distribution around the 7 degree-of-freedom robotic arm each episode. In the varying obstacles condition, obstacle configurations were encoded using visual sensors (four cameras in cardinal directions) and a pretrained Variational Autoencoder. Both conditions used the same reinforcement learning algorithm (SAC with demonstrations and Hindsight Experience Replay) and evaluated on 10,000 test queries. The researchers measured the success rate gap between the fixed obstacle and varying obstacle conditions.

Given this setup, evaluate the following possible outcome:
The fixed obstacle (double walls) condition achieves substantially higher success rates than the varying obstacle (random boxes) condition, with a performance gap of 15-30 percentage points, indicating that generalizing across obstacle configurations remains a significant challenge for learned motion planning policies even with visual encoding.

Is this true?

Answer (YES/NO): NO